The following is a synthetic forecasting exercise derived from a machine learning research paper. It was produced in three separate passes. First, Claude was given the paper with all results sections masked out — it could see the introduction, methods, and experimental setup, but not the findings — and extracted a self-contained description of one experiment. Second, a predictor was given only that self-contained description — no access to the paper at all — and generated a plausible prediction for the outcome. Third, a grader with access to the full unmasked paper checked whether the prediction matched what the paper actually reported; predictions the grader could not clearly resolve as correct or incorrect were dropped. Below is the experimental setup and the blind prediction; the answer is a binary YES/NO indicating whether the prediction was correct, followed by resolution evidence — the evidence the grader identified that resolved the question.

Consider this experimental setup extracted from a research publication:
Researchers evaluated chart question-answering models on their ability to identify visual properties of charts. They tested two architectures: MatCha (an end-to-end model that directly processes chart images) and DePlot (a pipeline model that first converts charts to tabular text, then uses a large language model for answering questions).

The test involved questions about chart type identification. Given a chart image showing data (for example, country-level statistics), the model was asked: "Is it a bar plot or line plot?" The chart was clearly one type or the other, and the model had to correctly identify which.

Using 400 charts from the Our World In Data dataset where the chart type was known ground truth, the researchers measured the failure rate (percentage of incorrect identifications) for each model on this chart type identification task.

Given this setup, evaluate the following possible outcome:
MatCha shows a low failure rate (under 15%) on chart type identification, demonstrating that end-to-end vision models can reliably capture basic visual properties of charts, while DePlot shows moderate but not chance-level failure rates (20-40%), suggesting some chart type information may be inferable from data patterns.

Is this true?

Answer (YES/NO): NO